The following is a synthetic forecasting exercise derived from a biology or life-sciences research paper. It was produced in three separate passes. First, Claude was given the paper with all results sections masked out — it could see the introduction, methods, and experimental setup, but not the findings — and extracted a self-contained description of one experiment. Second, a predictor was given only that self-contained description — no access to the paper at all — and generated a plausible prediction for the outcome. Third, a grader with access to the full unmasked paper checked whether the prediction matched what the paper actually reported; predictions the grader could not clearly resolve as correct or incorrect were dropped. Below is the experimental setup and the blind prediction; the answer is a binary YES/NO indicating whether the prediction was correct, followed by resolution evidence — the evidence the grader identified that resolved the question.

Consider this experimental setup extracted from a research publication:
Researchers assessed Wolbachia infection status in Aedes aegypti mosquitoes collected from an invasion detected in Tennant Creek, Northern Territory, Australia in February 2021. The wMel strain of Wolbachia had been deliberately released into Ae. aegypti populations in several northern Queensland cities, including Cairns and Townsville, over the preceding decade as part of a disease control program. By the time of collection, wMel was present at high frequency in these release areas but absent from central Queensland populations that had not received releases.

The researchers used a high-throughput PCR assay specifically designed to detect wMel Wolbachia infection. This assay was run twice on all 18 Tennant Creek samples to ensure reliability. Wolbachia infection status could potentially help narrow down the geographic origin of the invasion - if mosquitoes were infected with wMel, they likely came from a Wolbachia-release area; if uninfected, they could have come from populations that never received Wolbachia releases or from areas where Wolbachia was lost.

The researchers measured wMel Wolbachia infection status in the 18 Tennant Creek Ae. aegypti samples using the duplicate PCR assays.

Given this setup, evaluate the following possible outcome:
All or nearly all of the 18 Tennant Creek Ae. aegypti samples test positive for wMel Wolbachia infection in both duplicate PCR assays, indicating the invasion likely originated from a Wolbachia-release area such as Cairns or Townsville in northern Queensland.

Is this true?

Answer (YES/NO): NO